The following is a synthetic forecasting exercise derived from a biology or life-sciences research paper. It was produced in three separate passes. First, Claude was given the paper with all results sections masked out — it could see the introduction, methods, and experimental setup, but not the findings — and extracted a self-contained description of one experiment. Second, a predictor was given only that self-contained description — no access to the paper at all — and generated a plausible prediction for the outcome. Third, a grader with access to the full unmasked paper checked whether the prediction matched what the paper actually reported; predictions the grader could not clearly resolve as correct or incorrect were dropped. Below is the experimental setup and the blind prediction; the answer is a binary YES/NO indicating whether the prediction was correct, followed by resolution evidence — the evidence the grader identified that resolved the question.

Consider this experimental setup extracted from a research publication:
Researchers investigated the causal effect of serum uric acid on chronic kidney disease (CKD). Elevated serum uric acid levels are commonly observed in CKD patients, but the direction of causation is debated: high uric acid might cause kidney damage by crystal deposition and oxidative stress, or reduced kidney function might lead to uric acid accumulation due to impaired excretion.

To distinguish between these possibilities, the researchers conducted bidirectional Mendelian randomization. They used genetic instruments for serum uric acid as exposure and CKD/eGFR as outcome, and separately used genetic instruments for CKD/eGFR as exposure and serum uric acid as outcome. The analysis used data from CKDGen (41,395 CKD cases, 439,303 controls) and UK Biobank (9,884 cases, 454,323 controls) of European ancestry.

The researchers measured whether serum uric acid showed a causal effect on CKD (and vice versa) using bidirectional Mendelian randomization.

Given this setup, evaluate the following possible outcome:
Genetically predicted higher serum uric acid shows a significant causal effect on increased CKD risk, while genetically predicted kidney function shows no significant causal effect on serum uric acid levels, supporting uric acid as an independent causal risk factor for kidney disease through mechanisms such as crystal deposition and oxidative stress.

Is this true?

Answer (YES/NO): NO